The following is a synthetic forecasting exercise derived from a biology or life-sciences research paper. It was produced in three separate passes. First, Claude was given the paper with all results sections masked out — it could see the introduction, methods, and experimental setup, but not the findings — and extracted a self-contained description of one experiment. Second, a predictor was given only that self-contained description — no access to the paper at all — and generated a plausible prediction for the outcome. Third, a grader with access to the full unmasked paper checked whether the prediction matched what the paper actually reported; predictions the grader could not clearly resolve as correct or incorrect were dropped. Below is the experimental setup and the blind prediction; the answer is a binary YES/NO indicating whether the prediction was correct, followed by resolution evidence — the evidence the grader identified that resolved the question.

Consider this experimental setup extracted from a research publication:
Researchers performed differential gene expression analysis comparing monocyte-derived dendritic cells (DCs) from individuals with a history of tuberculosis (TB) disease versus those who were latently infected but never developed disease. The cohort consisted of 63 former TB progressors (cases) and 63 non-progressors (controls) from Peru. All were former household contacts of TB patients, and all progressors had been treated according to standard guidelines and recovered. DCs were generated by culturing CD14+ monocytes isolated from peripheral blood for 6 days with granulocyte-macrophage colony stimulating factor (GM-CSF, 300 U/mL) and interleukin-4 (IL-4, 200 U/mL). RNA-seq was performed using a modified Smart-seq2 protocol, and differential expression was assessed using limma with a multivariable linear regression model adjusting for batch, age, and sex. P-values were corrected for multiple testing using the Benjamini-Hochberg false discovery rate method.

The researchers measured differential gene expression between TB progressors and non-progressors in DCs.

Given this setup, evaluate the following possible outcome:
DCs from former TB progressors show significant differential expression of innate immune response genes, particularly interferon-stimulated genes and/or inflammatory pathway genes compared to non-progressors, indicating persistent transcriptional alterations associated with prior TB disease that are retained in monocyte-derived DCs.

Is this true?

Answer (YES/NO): NO